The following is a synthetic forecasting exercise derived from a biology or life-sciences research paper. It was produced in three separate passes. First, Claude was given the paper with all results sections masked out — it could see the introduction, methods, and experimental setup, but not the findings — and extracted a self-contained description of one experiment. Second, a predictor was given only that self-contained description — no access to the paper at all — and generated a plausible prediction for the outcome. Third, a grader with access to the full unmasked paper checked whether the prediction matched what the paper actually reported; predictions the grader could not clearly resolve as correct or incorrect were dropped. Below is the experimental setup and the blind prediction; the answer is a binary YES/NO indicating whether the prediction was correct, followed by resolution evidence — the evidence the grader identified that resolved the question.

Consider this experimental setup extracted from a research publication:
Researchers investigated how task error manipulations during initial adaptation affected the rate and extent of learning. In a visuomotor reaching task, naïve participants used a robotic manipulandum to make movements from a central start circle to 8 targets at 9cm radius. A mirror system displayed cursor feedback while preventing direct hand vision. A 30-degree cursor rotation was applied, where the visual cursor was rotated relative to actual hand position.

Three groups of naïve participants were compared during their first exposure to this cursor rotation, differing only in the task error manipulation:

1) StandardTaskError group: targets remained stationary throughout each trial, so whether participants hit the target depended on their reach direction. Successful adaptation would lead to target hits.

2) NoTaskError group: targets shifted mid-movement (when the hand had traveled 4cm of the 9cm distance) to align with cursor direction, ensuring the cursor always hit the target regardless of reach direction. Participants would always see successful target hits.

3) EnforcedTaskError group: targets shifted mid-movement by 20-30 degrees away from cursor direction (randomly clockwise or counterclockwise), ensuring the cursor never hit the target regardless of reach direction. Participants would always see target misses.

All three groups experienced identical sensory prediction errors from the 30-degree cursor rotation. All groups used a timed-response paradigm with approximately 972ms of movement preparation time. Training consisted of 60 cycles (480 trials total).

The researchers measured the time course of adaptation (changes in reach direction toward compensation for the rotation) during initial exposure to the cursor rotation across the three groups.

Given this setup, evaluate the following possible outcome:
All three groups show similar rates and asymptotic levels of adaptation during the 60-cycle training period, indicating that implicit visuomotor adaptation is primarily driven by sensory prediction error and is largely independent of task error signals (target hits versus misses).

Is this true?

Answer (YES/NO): NO